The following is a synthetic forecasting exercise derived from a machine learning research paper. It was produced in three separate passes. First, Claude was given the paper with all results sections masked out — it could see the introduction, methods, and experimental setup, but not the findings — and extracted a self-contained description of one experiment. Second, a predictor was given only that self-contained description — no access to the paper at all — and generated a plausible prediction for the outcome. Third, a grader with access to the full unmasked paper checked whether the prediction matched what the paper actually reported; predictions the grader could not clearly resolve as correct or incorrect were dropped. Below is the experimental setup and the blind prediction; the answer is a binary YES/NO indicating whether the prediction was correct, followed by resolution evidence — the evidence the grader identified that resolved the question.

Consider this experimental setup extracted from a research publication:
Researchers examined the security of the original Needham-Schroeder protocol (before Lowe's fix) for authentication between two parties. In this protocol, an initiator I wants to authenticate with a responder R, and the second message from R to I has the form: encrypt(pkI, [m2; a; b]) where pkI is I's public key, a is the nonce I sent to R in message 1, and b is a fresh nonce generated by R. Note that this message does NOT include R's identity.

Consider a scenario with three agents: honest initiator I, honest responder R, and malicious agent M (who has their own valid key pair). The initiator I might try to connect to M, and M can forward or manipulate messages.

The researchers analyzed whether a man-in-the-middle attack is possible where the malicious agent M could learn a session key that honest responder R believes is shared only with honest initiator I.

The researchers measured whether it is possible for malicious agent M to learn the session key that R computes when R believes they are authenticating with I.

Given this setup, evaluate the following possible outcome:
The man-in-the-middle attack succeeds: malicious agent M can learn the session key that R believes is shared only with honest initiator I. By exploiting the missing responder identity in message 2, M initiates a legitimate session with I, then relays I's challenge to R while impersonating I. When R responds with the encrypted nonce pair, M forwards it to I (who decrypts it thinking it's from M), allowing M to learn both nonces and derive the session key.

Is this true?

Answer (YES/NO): YES